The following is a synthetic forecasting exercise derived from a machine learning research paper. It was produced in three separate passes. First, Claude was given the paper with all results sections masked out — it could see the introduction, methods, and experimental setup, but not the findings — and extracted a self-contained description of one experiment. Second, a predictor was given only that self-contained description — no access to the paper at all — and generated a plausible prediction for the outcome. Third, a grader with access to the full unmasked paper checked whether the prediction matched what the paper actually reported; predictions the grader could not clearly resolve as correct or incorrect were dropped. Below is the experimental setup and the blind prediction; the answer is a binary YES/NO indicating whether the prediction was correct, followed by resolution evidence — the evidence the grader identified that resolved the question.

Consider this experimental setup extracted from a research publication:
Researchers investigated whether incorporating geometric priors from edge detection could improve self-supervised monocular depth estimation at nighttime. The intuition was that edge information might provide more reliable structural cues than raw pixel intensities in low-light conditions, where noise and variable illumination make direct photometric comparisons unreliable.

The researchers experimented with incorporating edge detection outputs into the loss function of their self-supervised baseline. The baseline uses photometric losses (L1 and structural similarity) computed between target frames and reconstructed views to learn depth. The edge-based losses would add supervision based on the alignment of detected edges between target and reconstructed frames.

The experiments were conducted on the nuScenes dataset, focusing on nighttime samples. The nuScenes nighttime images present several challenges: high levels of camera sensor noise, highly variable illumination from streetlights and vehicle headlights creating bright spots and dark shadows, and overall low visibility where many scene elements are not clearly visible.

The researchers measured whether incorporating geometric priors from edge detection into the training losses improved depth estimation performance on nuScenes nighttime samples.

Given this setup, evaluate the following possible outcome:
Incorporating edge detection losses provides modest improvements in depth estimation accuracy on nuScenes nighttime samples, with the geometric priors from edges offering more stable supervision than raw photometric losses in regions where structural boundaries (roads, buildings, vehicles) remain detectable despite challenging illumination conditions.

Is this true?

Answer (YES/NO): NO